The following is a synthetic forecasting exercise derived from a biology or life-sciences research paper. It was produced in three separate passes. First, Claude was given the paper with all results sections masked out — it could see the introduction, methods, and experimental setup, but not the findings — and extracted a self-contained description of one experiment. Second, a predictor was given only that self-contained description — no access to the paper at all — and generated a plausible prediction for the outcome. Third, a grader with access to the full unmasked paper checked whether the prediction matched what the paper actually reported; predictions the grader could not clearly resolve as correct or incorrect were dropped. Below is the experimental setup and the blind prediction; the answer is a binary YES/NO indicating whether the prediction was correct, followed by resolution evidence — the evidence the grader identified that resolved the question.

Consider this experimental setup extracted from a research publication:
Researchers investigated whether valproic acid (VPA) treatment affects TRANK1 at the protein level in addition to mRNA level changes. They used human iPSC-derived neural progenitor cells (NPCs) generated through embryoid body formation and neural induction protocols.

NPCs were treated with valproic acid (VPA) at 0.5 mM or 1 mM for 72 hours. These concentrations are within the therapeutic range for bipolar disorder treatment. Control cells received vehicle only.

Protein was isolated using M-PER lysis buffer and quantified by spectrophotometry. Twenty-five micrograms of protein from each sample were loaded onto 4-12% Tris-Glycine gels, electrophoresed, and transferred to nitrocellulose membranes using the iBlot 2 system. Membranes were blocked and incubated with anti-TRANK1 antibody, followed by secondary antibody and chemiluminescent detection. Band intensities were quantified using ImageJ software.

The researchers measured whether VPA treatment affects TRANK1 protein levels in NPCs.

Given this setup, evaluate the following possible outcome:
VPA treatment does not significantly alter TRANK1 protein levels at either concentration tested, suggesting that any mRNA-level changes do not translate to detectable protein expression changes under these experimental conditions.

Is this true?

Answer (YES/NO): NO